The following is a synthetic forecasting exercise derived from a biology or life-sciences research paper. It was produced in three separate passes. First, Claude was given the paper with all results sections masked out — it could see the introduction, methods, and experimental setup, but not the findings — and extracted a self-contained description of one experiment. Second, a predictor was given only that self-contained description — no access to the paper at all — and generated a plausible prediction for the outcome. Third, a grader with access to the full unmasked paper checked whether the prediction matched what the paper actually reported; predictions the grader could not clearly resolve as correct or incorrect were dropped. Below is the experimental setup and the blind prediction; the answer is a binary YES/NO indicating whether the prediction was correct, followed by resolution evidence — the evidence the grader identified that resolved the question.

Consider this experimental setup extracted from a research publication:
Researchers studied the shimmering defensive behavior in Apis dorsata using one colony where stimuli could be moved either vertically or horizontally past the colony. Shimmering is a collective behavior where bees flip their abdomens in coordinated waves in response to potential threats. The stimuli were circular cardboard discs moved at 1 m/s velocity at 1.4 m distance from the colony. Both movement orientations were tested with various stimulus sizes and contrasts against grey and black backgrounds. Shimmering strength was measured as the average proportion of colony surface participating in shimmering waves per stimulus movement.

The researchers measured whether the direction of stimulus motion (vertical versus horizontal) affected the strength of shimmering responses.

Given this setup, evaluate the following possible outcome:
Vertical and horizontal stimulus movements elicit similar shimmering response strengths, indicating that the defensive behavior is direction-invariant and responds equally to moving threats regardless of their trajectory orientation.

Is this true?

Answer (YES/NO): YES